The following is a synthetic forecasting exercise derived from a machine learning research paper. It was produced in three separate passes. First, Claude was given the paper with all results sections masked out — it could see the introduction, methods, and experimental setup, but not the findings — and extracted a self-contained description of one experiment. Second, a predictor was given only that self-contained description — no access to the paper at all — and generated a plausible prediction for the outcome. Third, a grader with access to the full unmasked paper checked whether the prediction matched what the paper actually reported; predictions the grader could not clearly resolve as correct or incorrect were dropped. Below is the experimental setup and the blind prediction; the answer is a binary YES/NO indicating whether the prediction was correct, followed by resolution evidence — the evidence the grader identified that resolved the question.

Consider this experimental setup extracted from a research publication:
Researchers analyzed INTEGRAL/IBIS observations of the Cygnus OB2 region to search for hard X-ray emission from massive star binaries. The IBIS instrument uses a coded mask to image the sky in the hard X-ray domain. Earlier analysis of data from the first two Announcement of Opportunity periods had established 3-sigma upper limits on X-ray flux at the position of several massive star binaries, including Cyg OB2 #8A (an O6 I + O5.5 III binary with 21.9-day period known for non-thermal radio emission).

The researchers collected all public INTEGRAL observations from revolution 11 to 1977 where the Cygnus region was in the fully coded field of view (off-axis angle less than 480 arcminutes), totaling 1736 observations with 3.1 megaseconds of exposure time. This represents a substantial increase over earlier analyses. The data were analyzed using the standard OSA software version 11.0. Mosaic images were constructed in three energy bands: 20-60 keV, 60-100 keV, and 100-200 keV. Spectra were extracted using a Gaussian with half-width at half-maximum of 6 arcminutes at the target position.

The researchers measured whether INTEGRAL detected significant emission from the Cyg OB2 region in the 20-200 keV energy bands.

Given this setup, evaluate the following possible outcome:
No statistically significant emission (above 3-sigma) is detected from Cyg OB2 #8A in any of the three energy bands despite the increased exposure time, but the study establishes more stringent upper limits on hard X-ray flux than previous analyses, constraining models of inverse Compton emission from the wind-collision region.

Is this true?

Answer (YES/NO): YES